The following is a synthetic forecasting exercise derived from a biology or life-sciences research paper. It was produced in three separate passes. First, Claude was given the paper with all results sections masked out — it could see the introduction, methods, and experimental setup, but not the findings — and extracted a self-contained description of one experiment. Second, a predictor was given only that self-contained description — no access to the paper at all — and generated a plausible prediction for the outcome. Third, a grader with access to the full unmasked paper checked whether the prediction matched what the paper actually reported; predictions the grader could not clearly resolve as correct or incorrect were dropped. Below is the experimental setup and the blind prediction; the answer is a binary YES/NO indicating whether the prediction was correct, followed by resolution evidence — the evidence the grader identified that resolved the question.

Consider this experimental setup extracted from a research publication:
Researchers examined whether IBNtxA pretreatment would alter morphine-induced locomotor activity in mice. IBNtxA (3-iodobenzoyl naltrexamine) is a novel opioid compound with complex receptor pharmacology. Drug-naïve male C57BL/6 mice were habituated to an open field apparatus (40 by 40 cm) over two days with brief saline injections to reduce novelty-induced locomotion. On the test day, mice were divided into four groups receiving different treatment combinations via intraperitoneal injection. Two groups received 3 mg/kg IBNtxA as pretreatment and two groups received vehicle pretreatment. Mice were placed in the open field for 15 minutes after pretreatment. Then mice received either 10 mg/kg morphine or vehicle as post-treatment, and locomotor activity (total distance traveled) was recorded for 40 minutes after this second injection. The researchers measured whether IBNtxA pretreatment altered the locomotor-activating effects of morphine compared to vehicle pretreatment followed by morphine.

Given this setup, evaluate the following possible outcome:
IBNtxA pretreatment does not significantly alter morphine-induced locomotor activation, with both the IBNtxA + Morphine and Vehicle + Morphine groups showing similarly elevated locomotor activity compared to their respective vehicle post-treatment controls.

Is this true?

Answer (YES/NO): NO